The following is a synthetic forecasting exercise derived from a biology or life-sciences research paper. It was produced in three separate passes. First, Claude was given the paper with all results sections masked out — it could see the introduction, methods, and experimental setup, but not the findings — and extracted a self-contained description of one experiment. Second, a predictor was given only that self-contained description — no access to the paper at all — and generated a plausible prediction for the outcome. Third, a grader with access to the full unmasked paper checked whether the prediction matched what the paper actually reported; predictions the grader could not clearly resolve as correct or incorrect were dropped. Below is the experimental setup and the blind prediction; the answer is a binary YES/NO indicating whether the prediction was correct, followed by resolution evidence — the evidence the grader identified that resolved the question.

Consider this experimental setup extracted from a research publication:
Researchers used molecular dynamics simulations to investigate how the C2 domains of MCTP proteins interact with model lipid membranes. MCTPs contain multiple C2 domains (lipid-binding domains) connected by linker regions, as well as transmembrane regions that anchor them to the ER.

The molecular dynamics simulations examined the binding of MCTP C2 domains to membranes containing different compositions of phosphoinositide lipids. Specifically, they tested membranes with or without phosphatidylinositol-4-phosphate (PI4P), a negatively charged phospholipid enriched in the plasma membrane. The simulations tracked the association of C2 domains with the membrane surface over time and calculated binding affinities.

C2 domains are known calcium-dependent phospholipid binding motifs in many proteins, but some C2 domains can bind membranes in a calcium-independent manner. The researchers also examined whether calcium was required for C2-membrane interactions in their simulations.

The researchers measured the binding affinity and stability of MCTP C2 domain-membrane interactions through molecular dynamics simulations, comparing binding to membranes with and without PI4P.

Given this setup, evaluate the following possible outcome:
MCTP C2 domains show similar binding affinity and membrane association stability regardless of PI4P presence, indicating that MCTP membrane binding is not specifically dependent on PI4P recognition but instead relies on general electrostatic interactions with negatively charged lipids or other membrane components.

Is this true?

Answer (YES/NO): NO